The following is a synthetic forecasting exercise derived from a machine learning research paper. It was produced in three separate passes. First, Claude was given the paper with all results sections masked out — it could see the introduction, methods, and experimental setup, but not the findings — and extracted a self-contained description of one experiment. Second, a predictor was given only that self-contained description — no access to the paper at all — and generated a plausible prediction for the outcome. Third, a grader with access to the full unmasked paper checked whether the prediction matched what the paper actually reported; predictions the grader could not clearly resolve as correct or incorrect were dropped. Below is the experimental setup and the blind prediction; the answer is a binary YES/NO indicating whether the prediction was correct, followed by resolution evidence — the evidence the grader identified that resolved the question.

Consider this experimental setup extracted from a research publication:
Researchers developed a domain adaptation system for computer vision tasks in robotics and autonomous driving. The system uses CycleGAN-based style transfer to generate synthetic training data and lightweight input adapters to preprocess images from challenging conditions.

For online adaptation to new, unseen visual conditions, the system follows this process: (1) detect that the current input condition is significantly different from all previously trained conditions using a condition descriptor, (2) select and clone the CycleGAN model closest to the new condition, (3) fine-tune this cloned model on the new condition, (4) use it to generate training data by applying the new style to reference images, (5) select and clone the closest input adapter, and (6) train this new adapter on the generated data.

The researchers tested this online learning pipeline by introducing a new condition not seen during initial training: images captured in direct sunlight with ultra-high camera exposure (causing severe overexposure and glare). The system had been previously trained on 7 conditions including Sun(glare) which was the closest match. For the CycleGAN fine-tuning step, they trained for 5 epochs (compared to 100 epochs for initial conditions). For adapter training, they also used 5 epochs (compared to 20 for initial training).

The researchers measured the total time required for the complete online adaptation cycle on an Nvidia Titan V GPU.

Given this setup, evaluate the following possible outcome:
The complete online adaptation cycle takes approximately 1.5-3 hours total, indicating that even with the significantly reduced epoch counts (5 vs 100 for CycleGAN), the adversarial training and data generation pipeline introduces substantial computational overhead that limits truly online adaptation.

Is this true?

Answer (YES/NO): NO